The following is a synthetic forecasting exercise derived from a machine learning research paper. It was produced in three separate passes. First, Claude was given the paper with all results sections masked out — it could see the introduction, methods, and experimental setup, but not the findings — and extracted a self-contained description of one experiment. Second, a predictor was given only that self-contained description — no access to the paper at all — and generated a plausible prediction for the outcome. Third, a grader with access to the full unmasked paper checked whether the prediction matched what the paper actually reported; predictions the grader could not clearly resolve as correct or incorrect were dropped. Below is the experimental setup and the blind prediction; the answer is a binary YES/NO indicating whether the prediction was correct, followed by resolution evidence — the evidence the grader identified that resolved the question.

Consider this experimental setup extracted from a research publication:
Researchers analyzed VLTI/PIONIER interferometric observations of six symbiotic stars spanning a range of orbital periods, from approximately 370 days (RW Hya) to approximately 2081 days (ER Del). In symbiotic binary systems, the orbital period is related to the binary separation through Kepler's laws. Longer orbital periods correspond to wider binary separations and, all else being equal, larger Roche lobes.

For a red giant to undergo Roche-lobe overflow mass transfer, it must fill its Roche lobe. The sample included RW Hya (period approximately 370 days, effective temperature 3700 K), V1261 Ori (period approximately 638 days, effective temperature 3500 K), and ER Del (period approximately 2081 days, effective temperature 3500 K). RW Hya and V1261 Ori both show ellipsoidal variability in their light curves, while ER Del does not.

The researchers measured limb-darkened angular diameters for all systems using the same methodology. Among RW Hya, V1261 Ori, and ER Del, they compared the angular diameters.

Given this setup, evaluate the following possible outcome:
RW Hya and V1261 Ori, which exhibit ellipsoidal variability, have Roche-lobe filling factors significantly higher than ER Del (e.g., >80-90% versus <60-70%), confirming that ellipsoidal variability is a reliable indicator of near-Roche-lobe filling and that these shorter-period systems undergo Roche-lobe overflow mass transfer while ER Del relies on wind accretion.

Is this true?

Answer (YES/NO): NO